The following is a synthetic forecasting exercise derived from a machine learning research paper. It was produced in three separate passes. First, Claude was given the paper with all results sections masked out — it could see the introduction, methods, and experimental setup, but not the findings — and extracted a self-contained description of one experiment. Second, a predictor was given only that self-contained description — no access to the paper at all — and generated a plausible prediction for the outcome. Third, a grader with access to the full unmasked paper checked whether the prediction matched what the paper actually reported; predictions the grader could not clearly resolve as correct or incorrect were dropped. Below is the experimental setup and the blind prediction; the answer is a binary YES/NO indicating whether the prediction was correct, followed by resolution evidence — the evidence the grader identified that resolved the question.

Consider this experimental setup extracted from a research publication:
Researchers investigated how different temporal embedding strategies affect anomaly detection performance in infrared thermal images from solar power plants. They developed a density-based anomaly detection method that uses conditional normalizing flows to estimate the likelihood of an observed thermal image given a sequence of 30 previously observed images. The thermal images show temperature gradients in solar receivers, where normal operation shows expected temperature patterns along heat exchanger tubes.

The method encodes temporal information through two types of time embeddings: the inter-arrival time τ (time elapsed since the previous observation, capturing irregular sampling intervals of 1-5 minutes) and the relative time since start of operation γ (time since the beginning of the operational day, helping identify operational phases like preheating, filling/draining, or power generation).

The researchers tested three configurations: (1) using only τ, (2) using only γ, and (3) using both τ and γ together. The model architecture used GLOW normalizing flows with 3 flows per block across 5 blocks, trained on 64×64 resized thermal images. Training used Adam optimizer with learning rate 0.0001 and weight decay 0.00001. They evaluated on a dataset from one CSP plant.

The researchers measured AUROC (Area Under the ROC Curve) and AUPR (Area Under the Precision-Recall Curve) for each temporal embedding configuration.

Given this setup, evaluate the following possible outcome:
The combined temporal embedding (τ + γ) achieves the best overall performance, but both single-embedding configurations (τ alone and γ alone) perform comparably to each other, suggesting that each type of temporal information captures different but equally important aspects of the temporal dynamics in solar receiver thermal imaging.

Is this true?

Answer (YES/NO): NO